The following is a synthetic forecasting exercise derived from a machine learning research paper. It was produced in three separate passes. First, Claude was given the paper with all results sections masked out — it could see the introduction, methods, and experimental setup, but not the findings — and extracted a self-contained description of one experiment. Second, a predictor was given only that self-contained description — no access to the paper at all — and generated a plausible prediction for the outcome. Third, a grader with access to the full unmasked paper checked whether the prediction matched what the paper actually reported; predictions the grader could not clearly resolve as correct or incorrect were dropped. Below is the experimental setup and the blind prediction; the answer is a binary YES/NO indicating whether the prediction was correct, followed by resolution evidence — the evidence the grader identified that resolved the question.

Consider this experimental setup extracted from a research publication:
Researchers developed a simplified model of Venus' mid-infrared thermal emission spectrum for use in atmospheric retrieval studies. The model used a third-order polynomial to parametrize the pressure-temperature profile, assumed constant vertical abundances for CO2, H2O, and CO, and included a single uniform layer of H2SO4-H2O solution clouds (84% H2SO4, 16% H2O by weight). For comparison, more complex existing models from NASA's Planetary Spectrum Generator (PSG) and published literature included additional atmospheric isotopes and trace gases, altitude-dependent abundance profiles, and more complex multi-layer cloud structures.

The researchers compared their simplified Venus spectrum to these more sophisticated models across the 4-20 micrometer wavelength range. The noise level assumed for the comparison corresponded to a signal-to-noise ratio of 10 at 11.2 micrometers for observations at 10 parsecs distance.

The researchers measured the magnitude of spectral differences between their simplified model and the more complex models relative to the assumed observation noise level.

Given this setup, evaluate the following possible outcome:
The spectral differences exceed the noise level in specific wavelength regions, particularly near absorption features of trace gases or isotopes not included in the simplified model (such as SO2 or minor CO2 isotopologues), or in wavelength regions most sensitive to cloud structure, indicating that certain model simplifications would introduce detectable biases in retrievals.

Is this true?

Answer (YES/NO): NO